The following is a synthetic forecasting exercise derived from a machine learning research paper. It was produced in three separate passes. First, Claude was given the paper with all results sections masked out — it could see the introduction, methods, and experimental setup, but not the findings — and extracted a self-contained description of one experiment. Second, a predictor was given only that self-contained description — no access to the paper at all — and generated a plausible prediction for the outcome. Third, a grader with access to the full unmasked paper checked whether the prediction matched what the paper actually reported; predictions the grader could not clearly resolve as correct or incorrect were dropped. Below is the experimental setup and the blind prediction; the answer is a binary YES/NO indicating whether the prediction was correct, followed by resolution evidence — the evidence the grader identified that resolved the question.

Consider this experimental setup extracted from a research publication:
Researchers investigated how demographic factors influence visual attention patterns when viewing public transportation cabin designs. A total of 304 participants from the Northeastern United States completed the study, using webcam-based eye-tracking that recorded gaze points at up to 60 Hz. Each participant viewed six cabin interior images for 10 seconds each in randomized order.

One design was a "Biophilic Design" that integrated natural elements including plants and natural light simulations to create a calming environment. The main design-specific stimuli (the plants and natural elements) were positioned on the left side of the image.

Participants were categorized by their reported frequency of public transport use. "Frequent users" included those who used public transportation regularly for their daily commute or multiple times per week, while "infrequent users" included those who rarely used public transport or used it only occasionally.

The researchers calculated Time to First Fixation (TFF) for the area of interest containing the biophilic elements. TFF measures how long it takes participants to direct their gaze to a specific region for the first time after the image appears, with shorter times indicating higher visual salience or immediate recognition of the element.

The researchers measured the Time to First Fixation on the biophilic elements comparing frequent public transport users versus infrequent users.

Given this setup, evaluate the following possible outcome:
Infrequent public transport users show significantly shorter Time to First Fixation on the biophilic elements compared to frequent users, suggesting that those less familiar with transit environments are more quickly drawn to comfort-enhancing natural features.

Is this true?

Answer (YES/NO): NO